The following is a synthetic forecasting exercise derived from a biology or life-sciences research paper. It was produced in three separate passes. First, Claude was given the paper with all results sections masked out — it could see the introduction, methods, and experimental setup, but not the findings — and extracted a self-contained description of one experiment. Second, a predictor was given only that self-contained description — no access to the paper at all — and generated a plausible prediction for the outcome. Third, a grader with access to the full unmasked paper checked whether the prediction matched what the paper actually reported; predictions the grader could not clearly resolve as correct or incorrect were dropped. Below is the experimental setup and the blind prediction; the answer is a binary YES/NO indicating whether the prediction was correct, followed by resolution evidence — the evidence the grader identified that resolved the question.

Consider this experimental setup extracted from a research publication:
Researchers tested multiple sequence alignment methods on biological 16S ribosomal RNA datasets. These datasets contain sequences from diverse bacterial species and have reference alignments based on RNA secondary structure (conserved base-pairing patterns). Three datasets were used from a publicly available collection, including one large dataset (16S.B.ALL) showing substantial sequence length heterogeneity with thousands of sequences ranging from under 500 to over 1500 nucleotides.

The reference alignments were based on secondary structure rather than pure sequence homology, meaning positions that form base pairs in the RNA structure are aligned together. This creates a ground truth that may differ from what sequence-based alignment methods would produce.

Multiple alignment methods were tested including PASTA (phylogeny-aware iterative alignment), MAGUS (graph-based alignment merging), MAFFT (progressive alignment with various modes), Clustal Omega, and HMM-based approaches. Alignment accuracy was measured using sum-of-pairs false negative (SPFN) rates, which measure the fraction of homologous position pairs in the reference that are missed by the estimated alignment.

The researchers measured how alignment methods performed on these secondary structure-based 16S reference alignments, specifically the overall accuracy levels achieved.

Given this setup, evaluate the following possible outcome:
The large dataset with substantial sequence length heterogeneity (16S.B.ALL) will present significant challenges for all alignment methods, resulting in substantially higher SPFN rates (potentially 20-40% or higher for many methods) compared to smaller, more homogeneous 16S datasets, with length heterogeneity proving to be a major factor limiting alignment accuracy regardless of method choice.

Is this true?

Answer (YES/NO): NO